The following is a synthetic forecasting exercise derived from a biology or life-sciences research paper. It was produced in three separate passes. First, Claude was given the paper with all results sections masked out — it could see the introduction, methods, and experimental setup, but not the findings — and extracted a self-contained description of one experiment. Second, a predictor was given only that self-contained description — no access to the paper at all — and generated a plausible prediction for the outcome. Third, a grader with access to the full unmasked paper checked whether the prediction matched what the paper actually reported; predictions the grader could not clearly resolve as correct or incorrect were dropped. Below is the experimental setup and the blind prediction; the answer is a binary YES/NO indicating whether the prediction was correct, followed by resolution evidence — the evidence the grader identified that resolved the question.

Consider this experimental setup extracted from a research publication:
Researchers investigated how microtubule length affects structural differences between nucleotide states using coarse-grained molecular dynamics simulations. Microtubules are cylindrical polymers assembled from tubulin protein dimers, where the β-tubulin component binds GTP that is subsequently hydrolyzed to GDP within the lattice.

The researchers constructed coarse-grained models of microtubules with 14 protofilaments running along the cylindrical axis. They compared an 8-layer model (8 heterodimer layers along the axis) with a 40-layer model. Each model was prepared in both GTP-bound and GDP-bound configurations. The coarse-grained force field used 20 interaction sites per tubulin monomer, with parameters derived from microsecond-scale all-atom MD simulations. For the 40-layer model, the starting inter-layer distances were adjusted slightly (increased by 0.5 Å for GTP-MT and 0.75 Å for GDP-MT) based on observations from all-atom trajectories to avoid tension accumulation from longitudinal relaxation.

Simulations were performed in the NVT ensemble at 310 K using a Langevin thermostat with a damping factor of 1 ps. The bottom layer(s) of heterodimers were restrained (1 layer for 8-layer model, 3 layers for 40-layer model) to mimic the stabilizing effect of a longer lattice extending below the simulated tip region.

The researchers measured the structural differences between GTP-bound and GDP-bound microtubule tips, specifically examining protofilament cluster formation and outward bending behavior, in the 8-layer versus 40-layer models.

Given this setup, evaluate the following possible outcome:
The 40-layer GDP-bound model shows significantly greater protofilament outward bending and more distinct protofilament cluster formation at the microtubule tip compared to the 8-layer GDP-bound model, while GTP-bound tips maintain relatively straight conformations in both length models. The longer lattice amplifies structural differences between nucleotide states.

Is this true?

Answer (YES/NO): NO